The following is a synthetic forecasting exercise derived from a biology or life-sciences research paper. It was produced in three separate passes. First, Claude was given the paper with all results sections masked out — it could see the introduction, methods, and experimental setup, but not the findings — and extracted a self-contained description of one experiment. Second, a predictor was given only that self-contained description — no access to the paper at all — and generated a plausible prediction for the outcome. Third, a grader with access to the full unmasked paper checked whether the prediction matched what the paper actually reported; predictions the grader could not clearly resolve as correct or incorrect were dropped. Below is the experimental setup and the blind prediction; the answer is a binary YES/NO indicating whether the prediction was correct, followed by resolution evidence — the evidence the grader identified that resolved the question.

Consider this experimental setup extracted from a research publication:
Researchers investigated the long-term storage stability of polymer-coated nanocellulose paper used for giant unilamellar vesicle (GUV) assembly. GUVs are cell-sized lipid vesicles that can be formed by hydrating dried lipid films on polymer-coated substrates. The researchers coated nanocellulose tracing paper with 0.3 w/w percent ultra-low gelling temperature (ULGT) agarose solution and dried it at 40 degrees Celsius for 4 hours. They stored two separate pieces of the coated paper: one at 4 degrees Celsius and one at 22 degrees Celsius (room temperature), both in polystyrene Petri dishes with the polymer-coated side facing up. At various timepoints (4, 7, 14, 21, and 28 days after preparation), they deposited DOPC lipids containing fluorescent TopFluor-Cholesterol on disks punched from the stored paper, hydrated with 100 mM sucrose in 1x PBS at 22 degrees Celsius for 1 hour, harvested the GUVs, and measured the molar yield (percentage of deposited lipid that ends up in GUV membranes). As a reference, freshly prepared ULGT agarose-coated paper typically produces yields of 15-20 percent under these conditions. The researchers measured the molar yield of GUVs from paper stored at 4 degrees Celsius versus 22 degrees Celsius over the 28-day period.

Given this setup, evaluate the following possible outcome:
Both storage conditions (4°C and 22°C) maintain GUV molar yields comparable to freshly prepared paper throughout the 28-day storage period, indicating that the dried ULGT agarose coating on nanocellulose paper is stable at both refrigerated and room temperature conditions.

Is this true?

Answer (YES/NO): NO